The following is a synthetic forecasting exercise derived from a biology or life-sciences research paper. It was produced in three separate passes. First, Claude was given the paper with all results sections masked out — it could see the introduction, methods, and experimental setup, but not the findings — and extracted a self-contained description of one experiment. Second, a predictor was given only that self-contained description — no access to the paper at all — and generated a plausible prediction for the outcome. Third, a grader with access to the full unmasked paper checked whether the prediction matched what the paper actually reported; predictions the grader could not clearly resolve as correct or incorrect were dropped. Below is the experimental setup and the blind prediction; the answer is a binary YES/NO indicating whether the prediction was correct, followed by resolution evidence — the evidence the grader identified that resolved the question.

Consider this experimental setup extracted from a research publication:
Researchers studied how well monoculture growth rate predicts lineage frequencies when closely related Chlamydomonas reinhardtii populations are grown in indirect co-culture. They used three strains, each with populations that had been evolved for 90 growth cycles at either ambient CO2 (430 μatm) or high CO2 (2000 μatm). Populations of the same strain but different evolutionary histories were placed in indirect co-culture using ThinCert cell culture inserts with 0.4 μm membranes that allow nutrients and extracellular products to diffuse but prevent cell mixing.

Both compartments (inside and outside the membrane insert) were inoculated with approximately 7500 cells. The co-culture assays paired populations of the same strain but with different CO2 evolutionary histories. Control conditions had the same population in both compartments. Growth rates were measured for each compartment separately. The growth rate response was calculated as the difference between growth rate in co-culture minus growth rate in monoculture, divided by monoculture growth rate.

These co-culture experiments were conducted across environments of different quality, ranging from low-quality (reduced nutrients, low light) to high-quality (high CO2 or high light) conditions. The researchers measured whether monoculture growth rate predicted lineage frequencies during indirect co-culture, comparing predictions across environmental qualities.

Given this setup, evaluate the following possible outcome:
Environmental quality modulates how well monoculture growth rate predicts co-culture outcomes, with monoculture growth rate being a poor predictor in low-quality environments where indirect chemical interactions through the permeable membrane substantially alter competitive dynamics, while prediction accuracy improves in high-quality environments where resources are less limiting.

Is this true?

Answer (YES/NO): NO